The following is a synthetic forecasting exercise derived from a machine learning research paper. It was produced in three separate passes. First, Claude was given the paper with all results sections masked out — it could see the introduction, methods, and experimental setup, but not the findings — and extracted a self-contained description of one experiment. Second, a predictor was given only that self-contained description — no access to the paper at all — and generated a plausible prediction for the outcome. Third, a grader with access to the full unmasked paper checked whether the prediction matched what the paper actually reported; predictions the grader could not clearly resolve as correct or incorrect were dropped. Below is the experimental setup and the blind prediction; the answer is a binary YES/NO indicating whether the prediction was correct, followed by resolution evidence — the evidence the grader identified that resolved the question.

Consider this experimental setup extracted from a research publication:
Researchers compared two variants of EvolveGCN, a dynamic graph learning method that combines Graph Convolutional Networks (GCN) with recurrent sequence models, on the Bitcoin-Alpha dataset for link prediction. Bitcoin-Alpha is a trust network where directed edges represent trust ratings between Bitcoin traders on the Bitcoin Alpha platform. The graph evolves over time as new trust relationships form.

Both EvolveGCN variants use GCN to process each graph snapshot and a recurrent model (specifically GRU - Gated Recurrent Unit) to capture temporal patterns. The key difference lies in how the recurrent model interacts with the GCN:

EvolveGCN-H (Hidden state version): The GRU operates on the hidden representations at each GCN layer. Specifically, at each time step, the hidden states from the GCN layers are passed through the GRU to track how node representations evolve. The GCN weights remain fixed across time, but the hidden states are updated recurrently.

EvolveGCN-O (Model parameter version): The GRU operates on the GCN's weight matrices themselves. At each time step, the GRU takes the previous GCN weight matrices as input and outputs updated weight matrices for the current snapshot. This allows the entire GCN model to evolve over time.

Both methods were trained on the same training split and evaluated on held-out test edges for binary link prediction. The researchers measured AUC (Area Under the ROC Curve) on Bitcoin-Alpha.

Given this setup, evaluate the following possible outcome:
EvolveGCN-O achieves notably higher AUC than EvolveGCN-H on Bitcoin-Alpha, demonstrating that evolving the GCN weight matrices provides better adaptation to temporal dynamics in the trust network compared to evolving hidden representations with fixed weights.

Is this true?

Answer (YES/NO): YES